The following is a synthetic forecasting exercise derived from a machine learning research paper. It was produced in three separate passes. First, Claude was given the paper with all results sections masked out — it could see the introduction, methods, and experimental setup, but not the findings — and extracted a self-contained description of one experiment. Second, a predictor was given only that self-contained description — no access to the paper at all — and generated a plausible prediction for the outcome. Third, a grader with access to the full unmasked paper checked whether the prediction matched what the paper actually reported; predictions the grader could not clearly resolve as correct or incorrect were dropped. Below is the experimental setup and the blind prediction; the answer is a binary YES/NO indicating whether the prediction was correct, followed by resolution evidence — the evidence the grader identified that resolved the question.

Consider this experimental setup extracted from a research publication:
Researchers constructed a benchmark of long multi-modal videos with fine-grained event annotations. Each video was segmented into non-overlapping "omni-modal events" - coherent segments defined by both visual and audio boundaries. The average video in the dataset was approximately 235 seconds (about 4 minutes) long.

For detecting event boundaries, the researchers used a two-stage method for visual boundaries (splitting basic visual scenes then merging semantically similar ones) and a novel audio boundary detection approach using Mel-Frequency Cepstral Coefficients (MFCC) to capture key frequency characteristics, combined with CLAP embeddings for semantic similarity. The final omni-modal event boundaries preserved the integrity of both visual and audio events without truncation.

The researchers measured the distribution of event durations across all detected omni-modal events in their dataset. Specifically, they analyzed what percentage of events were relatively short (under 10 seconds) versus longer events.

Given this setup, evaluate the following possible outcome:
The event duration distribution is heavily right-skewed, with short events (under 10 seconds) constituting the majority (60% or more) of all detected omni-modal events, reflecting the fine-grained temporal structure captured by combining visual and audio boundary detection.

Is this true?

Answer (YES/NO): YES